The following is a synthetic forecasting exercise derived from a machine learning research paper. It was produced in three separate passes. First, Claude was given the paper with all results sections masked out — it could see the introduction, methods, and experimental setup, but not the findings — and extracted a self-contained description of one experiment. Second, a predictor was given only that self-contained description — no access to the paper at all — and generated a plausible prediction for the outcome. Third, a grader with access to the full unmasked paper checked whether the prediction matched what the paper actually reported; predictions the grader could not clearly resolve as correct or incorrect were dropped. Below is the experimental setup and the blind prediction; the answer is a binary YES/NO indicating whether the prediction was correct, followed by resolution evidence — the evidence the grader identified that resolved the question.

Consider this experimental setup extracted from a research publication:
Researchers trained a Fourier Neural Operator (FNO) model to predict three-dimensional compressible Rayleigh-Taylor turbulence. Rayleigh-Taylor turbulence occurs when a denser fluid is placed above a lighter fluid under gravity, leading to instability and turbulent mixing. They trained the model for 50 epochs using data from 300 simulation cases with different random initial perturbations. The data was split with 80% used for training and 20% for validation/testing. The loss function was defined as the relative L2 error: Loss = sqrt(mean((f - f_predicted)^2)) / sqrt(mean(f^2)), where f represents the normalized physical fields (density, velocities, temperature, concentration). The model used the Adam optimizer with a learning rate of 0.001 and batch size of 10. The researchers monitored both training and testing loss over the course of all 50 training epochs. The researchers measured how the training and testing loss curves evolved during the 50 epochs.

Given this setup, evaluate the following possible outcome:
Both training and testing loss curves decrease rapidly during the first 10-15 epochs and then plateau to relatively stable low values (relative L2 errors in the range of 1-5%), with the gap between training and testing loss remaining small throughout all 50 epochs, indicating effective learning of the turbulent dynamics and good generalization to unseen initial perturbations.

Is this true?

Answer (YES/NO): NO